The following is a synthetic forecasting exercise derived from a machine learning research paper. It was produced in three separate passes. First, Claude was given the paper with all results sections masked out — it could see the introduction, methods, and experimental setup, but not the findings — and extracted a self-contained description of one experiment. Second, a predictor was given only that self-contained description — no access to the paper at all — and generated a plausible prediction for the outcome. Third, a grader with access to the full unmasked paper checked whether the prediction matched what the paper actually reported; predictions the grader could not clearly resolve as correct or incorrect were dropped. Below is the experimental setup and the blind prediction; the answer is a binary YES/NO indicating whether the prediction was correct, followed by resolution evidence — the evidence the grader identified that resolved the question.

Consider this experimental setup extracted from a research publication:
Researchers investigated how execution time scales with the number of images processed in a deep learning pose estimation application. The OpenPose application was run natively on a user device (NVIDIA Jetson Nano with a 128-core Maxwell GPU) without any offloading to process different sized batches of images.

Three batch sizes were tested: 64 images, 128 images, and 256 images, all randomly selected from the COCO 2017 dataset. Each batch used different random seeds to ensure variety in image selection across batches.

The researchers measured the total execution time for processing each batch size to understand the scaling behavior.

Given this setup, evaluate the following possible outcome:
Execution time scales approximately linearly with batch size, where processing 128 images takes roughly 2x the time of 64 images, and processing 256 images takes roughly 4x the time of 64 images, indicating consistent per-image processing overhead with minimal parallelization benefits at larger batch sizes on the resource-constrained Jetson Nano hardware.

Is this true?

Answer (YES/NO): YES